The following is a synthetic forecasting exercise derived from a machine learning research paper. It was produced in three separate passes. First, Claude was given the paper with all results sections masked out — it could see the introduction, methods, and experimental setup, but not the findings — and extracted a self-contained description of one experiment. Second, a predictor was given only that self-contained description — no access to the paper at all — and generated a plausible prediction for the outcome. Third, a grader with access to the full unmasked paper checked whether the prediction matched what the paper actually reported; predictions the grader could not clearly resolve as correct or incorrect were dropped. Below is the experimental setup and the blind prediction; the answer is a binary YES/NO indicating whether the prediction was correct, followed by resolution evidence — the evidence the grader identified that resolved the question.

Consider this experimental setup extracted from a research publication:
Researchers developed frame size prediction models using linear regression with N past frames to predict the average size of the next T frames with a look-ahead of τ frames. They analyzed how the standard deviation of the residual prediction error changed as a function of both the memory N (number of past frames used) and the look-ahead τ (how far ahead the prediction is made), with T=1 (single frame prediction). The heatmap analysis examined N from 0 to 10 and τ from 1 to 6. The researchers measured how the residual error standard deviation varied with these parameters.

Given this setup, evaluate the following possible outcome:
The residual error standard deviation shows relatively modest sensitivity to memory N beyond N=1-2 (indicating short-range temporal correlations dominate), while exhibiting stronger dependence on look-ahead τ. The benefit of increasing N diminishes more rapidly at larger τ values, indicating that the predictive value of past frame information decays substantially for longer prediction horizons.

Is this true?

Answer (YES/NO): NO